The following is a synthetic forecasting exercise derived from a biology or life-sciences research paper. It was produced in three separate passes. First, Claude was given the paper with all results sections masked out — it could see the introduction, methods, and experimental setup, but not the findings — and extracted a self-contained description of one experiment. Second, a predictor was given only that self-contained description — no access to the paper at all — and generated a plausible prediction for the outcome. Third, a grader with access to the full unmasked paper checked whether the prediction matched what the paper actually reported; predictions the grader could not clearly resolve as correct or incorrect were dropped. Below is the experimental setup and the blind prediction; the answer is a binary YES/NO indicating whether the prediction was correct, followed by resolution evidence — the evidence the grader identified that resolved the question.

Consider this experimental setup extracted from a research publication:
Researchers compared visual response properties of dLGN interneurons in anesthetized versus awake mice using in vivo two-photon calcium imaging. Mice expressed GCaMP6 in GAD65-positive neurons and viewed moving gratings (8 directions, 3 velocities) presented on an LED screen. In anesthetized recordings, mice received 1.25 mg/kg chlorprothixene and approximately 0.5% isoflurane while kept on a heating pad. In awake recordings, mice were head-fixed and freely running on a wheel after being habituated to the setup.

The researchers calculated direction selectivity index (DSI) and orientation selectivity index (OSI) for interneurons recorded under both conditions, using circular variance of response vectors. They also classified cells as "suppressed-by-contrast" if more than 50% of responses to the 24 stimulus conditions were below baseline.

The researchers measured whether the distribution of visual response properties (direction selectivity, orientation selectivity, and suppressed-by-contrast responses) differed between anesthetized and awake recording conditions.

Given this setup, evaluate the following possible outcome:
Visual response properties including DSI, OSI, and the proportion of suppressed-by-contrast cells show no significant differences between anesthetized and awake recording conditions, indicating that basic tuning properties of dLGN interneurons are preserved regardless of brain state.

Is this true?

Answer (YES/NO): NO